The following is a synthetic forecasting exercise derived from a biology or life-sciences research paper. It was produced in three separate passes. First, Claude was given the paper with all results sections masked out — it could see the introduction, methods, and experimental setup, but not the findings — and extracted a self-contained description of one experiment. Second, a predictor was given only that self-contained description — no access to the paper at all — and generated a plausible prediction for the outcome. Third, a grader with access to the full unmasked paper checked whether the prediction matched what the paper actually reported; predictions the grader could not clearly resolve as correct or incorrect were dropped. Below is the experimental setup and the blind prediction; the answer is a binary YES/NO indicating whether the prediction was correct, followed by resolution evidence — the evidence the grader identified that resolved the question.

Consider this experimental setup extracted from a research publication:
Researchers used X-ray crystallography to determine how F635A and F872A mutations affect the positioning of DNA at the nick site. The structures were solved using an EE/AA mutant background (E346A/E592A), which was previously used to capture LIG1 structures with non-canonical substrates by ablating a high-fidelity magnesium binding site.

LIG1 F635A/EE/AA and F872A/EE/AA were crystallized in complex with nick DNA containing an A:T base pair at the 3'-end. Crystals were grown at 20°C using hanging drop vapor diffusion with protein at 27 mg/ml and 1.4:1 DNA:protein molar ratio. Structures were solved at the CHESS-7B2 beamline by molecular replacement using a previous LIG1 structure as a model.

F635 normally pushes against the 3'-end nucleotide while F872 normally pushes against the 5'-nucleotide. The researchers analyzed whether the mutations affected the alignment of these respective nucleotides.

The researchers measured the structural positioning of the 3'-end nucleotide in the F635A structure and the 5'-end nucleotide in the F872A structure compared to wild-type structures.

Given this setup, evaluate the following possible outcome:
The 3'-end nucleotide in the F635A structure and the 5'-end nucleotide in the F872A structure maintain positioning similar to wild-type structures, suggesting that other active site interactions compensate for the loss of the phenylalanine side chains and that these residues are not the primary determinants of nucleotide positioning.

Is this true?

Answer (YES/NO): NO